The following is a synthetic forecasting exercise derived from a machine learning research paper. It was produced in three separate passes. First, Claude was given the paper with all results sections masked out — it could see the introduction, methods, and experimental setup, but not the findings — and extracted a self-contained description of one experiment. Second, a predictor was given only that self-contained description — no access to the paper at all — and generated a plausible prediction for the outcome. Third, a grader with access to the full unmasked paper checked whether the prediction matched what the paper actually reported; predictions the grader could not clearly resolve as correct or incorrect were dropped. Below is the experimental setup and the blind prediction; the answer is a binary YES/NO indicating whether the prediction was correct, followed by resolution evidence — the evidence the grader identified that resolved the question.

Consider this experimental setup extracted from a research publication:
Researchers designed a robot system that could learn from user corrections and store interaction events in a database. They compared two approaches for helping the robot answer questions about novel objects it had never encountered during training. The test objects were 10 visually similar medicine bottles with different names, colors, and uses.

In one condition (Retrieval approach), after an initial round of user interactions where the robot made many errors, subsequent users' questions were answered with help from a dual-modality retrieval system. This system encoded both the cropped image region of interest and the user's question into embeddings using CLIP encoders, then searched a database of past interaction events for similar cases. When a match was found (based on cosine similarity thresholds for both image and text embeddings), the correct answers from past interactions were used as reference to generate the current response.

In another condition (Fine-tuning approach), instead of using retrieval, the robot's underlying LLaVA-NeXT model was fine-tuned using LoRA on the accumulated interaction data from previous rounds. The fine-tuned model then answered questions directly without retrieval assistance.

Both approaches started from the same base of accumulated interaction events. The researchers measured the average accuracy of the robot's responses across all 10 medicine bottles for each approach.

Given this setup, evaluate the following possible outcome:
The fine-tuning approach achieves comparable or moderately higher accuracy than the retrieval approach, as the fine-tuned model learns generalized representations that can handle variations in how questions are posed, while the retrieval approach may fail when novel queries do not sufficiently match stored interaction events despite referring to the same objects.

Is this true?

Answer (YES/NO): YES